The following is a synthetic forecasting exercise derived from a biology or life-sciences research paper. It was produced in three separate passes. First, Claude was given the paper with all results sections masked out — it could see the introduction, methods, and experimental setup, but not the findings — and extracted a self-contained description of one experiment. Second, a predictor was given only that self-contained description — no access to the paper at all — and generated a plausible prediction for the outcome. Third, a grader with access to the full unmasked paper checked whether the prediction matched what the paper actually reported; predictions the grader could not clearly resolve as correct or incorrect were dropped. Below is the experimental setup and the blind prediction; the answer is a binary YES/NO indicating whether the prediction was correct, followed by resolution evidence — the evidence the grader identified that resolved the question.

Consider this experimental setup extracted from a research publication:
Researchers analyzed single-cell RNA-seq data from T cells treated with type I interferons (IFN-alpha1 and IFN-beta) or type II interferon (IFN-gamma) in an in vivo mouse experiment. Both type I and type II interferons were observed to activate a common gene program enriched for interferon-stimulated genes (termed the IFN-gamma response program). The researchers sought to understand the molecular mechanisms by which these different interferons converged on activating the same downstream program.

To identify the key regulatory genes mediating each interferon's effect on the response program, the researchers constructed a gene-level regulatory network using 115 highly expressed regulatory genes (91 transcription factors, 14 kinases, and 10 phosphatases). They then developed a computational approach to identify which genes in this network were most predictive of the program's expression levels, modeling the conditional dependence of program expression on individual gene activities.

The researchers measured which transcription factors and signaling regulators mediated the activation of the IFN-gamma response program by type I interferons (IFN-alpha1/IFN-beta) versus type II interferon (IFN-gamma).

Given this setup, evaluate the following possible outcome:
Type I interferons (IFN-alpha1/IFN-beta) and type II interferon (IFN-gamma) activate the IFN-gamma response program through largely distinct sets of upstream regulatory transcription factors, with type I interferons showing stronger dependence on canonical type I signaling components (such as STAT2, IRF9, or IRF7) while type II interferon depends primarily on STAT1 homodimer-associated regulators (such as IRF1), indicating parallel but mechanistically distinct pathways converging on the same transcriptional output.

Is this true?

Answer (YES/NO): YES